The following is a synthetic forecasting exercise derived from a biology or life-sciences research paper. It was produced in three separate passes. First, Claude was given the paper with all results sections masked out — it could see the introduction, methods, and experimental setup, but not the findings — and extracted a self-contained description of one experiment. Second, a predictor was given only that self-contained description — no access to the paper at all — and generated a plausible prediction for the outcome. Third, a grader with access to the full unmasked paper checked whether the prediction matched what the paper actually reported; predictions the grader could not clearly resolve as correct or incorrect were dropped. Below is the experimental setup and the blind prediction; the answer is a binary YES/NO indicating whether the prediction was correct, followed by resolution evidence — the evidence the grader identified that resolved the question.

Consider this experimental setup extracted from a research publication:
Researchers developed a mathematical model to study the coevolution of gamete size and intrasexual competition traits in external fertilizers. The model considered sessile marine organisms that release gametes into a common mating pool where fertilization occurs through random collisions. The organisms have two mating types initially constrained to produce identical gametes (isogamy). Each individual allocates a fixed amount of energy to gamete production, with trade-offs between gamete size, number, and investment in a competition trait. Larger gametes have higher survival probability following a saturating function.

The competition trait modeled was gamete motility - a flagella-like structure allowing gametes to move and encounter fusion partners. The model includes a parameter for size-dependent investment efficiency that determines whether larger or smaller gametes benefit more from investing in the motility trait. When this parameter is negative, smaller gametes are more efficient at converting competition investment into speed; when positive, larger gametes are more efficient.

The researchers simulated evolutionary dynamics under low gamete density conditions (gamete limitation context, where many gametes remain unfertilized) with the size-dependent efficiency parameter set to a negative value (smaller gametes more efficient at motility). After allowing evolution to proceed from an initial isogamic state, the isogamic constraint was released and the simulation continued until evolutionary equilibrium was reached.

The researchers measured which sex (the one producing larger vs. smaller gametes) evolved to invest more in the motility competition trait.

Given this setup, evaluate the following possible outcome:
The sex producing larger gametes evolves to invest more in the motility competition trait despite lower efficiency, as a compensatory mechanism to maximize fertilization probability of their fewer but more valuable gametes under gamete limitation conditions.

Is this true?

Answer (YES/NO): YES